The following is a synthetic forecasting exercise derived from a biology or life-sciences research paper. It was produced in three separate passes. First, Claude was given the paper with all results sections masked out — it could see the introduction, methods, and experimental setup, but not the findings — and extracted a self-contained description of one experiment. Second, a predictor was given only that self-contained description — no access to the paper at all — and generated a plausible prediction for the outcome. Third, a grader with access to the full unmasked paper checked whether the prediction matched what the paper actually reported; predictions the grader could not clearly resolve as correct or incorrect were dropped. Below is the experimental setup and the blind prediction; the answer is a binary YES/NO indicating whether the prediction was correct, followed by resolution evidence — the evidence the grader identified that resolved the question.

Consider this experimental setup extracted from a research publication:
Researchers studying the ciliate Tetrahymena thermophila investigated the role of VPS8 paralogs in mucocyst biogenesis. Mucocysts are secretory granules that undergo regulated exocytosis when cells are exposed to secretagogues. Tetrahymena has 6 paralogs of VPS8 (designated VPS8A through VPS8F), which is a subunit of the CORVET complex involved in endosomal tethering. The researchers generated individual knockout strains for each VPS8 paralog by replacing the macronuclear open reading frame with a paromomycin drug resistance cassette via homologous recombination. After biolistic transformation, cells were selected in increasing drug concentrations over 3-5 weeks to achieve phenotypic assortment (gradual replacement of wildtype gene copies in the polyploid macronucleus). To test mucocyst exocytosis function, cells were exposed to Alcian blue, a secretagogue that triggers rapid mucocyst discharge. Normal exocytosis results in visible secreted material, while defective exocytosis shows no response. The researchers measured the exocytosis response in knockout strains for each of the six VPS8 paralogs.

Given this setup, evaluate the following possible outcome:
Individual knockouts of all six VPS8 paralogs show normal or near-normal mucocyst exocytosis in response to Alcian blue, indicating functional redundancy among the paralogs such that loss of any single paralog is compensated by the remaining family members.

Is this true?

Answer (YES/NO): NO